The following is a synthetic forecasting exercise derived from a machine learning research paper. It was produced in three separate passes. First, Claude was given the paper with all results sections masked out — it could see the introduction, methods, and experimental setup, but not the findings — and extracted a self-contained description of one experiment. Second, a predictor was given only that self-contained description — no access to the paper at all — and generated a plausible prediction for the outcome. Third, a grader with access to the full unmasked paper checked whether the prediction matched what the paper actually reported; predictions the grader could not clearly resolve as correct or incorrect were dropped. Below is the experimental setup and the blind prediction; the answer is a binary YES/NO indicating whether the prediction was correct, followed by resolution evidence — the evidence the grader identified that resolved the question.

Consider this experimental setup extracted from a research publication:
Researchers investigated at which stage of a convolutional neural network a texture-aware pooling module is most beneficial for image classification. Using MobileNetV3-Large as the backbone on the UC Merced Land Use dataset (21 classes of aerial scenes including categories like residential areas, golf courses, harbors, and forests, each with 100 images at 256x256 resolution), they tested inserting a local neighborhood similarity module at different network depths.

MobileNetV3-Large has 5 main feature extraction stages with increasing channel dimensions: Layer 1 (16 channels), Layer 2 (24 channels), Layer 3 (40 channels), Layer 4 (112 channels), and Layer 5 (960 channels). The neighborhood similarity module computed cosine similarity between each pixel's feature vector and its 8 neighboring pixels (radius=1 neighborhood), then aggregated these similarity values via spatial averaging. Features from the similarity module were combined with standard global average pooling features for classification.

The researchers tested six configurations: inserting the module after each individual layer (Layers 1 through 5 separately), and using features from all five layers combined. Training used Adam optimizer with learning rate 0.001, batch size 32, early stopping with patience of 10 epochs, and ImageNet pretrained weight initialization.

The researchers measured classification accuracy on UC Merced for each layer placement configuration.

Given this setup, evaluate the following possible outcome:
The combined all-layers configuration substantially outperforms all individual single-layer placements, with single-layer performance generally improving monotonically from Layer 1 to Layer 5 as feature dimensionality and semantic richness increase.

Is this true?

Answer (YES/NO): NO